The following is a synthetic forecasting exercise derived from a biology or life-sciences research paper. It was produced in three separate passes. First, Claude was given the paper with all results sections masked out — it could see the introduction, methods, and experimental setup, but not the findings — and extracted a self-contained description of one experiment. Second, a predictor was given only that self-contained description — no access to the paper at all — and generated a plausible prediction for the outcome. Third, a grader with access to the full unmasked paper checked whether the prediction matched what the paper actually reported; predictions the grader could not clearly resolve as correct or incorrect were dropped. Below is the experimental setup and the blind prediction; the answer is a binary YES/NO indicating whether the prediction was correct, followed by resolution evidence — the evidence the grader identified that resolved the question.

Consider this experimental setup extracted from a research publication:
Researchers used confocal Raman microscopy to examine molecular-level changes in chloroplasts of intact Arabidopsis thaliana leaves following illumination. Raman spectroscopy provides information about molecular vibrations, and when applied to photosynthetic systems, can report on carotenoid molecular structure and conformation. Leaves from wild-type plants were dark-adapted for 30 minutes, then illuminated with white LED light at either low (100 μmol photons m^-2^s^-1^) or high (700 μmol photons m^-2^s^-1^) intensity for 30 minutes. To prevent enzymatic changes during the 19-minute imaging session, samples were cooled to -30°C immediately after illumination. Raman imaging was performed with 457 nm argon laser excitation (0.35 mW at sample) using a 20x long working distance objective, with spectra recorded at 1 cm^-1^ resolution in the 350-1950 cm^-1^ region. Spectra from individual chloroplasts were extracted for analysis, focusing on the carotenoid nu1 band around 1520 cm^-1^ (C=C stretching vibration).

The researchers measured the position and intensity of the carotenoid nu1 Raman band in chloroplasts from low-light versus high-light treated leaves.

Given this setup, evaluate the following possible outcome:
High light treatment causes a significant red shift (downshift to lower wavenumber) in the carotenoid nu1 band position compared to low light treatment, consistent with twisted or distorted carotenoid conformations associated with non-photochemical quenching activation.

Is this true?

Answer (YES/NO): NO